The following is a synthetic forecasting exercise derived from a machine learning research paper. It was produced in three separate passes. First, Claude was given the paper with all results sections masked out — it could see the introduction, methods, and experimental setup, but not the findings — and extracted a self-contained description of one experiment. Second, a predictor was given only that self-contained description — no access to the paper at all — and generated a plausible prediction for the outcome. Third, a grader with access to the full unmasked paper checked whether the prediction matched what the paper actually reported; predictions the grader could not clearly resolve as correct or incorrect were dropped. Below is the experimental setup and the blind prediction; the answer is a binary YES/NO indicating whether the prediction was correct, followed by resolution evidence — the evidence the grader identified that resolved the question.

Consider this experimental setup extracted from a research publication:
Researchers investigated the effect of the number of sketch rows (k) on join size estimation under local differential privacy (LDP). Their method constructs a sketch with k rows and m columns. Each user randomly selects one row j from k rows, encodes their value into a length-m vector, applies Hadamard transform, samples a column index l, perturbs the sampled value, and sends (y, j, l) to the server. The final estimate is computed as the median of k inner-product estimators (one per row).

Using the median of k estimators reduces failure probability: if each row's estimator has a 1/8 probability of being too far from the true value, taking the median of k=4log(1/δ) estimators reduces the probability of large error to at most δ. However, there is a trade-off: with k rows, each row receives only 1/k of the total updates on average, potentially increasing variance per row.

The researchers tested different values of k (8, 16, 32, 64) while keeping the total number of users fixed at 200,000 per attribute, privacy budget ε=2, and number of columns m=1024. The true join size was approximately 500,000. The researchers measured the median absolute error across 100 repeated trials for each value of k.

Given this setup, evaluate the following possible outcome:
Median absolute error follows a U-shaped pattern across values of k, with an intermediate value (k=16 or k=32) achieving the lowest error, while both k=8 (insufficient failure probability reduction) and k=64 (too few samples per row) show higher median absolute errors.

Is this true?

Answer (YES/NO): NO